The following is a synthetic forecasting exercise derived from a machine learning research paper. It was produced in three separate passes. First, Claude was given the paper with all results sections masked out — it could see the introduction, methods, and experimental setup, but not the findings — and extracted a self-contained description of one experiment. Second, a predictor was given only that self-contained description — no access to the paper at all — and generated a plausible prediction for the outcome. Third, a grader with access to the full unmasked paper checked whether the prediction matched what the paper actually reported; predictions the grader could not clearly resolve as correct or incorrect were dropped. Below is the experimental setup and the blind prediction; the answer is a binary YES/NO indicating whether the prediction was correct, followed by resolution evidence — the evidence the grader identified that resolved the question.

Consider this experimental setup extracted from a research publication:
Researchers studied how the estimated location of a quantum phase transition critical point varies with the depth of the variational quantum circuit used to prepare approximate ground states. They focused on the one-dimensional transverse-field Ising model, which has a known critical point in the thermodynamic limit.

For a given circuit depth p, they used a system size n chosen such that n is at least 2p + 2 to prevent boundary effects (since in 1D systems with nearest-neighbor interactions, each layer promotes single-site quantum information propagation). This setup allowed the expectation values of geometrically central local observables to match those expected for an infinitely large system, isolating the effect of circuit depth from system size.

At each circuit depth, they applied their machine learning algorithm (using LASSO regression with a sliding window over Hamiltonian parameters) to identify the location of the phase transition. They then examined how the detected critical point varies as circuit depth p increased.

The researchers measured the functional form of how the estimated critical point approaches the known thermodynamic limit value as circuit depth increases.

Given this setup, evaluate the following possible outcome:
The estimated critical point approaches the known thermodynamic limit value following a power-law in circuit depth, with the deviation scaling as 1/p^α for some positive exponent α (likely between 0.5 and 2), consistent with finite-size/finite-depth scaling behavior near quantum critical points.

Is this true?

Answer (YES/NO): NO